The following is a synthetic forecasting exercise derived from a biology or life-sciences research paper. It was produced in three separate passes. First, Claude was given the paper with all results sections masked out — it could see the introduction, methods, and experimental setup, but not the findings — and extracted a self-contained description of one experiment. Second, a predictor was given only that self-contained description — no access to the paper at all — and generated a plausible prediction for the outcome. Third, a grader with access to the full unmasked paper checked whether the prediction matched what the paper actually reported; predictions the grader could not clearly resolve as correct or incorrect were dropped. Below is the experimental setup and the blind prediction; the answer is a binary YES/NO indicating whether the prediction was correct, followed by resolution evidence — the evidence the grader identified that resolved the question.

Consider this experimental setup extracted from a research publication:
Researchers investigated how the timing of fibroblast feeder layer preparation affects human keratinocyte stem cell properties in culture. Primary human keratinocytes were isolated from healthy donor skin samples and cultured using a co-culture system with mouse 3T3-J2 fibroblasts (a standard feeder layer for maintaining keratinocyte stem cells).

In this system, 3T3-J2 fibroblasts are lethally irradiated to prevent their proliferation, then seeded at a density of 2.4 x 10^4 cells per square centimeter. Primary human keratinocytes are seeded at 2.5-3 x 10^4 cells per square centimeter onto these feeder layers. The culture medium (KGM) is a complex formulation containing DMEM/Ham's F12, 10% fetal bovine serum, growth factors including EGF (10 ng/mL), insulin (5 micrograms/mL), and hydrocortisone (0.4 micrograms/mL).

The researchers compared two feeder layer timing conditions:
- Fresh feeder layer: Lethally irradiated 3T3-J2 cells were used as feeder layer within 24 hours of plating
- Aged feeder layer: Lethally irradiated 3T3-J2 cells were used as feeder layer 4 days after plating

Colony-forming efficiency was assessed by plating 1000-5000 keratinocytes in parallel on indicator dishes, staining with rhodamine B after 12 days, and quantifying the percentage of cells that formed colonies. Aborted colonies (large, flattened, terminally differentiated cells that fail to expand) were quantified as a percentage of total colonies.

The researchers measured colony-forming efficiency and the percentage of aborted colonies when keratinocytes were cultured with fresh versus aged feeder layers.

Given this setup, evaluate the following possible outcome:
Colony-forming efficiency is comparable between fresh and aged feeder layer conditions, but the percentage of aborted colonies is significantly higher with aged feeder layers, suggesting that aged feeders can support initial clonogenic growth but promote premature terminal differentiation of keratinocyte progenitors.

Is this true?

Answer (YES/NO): NO